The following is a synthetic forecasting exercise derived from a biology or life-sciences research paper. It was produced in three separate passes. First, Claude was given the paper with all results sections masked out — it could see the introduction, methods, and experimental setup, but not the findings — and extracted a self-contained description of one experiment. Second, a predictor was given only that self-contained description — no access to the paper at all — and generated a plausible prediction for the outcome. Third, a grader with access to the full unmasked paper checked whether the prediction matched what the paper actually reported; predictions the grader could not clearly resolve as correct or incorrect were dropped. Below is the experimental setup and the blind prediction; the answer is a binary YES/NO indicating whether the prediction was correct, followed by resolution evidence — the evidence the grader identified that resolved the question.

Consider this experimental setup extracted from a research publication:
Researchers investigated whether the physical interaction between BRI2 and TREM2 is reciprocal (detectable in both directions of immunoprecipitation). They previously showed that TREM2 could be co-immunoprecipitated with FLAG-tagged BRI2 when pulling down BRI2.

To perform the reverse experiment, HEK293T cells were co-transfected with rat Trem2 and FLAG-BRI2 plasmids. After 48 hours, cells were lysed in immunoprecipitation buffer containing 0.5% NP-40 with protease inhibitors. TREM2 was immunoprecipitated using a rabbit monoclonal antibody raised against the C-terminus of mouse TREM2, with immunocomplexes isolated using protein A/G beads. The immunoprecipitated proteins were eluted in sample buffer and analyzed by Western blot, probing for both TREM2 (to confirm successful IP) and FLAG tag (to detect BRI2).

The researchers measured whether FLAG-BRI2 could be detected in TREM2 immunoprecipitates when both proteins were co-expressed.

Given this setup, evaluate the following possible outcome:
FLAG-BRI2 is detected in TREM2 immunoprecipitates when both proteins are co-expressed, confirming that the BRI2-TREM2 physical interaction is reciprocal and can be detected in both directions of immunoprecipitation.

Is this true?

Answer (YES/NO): YES